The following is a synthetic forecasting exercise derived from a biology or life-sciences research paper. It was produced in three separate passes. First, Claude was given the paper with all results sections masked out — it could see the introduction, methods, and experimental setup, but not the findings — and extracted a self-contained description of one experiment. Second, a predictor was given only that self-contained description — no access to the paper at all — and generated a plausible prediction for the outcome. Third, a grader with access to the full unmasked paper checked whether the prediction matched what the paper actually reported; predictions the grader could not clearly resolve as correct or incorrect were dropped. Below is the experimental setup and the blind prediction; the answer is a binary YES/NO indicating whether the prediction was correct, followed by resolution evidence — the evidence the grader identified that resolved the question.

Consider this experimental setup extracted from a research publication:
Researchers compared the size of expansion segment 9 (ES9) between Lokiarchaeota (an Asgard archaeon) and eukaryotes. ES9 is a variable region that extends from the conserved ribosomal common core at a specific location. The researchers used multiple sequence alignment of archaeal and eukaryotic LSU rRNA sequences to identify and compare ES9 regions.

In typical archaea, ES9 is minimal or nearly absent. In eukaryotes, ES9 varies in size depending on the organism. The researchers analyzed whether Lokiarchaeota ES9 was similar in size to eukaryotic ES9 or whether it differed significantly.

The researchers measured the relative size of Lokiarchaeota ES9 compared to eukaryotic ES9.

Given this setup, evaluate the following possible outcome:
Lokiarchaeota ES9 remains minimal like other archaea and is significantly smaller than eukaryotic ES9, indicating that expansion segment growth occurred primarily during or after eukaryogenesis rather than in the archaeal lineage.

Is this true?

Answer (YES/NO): NO